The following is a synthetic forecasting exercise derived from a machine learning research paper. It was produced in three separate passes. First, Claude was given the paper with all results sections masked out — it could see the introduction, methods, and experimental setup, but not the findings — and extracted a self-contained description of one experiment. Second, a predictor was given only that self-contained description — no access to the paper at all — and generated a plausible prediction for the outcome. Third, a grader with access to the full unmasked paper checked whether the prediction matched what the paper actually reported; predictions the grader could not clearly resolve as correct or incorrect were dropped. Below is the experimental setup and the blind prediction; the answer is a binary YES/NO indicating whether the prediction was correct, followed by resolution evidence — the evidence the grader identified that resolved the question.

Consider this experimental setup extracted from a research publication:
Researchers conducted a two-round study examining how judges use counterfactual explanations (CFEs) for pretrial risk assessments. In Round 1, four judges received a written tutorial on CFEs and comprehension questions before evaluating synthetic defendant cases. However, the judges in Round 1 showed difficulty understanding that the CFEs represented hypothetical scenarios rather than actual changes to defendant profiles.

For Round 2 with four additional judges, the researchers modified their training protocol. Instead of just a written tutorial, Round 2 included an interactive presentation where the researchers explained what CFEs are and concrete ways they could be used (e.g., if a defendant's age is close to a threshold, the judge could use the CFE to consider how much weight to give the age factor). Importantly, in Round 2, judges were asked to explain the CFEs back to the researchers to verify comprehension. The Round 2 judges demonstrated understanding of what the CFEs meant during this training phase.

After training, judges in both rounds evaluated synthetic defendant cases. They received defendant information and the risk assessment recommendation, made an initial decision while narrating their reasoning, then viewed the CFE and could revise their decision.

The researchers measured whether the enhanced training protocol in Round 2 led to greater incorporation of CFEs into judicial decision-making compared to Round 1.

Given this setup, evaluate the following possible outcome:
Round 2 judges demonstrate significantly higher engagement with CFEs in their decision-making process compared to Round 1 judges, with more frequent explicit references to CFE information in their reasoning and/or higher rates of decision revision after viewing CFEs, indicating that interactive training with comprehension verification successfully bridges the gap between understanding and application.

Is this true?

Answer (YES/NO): NO